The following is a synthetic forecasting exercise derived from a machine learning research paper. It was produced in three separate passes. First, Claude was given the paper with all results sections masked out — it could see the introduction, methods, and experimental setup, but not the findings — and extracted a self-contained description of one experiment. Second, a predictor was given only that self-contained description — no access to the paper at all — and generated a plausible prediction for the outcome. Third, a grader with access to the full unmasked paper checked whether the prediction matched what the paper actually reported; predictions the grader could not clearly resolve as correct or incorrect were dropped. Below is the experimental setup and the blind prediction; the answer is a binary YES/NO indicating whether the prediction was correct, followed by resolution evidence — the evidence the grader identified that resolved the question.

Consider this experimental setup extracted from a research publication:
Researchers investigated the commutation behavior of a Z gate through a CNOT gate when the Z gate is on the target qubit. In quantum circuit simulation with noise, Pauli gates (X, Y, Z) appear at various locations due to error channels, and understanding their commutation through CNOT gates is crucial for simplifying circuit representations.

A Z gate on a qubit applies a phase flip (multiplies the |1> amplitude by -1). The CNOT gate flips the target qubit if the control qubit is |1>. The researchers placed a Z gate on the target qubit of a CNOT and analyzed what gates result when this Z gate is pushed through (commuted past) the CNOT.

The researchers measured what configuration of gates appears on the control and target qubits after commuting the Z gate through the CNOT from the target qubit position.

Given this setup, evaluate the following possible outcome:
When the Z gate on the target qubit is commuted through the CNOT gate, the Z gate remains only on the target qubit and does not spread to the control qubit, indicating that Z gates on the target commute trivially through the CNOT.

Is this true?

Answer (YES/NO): NO